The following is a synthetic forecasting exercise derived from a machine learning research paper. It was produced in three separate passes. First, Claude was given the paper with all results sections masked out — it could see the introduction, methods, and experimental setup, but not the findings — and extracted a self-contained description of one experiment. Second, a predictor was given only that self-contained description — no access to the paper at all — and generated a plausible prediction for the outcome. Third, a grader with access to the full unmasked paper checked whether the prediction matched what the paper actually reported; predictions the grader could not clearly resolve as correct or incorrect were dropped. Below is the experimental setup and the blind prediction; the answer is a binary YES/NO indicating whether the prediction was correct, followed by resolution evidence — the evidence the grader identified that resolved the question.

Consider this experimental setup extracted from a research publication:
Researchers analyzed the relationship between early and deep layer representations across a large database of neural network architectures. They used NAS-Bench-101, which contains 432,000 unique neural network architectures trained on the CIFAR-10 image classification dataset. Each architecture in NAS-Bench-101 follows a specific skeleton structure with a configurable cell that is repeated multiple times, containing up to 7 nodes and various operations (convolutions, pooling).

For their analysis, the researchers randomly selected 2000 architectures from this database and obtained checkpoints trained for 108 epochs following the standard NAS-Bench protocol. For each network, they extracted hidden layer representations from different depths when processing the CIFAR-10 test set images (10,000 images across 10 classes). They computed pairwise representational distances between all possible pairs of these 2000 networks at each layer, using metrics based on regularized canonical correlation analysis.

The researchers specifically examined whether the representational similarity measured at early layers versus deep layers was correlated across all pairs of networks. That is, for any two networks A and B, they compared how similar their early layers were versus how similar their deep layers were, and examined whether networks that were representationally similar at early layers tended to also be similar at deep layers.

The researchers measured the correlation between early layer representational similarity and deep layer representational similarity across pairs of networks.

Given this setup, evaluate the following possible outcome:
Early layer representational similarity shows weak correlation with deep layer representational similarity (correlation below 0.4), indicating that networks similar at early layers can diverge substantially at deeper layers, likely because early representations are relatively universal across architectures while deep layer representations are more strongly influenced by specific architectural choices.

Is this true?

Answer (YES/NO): NO